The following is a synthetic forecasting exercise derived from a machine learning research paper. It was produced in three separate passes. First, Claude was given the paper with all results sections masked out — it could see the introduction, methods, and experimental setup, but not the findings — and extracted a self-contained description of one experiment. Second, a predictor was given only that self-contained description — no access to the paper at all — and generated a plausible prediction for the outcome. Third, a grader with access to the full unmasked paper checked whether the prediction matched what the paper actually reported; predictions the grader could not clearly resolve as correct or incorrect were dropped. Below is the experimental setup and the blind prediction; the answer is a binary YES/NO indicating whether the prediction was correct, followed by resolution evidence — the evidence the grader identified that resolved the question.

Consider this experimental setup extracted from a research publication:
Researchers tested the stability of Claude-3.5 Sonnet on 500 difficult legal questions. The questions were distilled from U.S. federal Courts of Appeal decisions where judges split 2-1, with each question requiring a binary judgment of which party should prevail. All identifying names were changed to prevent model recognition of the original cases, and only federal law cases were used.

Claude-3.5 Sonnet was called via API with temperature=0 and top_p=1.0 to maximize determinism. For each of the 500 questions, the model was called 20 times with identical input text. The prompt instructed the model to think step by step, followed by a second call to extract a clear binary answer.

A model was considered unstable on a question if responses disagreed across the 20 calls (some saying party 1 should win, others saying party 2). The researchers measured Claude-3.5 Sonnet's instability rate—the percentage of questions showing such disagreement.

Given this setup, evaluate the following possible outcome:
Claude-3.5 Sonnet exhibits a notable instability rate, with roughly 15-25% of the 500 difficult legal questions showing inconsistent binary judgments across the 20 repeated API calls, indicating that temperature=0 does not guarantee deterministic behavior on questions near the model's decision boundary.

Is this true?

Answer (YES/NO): NO